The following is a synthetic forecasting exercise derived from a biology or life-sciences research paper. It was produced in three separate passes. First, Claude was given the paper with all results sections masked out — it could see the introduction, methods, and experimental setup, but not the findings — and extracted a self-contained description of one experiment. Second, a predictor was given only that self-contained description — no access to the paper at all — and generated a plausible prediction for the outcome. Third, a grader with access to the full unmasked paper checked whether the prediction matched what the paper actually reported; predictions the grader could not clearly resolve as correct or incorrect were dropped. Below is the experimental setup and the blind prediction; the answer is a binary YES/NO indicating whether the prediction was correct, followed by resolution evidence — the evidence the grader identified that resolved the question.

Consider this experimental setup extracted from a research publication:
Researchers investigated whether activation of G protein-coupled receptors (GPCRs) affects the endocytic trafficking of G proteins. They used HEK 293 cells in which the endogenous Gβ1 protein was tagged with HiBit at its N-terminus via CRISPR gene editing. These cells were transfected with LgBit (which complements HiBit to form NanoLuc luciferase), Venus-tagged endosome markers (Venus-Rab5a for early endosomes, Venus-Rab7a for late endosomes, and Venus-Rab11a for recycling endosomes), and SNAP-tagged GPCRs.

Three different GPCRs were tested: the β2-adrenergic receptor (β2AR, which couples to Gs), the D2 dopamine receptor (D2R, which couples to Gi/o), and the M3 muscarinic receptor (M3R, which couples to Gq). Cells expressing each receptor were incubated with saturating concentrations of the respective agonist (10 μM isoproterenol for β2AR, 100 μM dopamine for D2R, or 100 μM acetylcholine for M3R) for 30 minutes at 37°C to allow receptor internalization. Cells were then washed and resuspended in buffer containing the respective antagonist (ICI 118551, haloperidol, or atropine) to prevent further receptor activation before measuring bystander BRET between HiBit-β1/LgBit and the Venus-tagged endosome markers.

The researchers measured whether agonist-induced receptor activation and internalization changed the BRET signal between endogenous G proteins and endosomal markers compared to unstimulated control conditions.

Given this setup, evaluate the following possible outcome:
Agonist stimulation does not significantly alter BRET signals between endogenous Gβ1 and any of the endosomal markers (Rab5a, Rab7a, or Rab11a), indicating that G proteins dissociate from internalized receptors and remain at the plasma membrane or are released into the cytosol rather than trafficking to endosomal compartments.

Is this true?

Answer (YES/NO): NO